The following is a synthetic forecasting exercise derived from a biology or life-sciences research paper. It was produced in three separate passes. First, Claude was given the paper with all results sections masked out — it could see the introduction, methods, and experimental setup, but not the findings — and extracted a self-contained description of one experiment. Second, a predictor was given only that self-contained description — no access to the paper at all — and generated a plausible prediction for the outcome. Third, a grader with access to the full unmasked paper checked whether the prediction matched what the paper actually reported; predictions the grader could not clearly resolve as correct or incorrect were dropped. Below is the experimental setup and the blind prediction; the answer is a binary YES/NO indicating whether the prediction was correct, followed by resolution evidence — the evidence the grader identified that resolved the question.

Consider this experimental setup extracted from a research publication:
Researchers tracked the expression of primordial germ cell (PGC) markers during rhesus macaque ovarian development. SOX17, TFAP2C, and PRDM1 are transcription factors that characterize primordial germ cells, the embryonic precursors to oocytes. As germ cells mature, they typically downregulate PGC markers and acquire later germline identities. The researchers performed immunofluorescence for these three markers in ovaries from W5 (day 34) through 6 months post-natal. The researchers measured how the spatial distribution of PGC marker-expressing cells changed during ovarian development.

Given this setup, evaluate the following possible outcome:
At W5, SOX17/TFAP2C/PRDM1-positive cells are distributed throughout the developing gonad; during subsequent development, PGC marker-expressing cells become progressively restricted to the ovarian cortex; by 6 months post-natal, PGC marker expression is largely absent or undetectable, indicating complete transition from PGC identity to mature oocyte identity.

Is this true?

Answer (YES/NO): YES